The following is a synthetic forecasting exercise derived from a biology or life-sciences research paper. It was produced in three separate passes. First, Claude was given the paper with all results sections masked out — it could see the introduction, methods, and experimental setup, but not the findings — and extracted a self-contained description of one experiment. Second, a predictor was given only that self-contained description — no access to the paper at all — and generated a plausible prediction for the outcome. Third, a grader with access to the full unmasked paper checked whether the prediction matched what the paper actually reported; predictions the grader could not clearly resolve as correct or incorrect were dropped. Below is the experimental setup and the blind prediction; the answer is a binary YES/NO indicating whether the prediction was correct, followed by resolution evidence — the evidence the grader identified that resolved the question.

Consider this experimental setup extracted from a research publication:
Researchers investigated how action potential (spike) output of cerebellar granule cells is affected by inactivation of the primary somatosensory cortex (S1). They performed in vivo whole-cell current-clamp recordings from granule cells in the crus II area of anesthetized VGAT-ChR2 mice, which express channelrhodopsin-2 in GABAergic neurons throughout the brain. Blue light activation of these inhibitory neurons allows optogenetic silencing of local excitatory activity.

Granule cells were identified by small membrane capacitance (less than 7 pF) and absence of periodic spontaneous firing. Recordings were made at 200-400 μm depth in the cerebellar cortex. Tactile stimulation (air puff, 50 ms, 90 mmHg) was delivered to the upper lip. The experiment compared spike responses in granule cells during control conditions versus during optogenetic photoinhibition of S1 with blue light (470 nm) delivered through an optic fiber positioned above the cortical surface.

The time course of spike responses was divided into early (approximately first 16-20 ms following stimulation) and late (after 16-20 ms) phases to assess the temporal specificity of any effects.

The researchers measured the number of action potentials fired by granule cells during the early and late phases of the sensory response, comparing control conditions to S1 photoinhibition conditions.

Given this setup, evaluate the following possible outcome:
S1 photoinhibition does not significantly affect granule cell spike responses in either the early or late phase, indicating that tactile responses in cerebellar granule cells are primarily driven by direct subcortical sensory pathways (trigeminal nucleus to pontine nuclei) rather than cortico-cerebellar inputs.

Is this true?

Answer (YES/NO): NO